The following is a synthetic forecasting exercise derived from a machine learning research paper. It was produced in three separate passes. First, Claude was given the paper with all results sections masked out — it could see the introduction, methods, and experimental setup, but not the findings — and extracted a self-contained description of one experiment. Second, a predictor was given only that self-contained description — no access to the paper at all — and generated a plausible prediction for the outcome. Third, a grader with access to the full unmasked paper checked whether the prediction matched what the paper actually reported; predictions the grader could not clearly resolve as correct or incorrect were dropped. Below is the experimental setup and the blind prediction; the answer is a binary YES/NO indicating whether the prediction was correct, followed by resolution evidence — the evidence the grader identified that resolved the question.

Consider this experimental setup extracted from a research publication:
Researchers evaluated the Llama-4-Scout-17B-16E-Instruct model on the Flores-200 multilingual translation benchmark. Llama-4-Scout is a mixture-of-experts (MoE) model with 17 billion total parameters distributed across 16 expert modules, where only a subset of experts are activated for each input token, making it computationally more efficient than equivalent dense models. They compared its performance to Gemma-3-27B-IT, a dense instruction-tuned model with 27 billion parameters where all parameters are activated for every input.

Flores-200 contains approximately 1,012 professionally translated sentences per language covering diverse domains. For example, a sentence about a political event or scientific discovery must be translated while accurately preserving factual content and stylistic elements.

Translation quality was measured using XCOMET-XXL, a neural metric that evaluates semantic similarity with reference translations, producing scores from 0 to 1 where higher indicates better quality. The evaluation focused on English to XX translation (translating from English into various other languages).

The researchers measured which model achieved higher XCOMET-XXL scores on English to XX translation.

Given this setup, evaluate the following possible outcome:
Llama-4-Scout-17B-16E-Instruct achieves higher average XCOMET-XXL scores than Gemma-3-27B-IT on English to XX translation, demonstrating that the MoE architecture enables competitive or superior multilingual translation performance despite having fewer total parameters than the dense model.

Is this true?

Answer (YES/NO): NO